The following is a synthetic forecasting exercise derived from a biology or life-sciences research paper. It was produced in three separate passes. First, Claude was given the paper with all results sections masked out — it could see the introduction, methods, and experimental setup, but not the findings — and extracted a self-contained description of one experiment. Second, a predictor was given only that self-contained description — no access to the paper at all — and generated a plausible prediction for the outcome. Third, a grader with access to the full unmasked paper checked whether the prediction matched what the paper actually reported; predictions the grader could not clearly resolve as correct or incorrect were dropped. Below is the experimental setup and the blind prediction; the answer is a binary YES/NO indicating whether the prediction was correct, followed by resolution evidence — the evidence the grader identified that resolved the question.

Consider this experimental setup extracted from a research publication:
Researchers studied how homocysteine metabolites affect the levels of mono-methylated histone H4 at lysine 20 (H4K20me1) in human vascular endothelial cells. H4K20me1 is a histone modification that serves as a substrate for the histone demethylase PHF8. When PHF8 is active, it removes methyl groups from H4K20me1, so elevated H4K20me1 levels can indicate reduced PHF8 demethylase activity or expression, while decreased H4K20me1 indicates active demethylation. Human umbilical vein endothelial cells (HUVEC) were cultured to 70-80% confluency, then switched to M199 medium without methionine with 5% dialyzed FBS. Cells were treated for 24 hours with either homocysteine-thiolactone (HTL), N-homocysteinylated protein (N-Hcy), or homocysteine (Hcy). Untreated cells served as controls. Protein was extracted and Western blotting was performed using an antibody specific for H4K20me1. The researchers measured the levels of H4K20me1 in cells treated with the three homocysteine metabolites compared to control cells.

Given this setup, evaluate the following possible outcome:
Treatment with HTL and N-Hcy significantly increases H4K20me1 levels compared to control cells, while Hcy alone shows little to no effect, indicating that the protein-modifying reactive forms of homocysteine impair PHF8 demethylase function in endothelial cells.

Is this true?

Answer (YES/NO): NO